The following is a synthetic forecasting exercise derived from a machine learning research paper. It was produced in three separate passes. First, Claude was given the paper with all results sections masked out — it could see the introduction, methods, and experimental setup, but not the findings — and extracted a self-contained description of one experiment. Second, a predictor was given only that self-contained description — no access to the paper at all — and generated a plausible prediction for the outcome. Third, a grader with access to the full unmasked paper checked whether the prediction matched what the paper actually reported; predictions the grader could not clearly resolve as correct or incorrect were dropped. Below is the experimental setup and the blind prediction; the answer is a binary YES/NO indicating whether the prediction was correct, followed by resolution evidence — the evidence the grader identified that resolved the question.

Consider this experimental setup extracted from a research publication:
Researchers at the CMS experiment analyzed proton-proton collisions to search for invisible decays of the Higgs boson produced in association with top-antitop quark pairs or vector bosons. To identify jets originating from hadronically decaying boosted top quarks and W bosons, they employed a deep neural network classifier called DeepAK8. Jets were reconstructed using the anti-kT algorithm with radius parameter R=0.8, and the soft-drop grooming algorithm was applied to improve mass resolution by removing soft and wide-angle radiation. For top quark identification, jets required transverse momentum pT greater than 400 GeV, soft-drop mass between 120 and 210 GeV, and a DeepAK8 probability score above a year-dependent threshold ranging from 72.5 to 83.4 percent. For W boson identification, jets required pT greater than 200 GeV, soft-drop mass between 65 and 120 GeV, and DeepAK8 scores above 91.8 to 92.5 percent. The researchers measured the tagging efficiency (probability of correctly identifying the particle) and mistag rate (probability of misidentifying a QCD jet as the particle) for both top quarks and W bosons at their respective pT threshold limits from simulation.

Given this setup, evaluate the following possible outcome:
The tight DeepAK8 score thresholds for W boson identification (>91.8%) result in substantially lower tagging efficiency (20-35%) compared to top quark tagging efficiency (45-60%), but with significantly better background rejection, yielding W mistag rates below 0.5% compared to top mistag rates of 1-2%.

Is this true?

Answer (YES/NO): NO